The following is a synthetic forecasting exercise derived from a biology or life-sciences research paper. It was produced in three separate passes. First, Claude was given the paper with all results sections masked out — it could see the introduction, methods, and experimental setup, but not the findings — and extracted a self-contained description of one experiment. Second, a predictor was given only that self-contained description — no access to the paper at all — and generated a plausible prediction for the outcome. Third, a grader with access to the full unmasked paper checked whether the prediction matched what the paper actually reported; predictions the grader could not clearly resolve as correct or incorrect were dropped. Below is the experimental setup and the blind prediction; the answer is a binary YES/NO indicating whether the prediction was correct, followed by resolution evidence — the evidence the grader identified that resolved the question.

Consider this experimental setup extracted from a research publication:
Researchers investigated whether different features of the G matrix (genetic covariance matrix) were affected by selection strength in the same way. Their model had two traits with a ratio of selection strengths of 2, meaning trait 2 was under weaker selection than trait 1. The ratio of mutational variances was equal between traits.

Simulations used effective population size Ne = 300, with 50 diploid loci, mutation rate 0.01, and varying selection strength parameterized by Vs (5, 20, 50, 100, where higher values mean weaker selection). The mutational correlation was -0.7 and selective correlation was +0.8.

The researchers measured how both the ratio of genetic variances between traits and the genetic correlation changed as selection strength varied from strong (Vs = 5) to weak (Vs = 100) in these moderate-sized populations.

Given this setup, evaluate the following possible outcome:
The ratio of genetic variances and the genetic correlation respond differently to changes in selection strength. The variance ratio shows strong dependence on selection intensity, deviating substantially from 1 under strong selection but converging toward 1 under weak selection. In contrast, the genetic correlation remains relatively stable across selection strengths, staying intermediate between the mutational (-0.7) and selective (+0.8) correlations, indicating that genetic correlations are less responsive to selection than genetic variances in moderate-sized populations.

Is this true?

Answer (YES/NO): NO